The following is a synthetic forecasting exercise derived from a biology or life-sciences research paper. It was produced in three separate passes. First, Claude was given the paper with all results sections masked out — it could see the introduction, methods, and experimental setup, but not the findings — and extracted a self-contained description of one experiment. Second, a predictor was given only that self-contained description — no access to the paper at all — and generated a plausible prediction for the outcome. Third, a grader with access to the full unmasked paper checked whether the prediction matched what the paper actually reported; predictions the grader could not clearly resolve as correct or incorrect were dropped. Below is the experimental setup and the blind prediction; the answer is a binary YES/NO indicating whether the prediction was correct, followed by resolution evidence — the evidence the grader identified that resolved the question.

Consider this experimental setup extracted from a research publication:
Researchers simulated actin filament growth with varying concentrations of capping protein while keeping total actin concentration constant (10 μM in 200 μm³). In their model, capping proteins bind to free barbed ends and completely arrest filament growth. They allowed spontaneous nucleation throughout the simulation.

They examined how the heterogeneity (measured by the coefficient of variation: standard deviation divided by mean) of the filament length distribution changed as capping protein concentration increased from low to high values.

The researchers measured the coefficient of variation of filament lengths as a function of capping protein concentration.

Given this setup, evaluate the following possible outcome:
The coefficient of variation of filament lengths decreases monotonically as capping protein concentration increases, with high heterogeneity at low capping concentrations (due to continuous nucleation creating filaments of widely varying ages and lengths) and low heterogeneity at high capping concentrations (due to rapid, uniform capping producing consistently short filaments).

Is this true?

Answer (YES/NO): NO